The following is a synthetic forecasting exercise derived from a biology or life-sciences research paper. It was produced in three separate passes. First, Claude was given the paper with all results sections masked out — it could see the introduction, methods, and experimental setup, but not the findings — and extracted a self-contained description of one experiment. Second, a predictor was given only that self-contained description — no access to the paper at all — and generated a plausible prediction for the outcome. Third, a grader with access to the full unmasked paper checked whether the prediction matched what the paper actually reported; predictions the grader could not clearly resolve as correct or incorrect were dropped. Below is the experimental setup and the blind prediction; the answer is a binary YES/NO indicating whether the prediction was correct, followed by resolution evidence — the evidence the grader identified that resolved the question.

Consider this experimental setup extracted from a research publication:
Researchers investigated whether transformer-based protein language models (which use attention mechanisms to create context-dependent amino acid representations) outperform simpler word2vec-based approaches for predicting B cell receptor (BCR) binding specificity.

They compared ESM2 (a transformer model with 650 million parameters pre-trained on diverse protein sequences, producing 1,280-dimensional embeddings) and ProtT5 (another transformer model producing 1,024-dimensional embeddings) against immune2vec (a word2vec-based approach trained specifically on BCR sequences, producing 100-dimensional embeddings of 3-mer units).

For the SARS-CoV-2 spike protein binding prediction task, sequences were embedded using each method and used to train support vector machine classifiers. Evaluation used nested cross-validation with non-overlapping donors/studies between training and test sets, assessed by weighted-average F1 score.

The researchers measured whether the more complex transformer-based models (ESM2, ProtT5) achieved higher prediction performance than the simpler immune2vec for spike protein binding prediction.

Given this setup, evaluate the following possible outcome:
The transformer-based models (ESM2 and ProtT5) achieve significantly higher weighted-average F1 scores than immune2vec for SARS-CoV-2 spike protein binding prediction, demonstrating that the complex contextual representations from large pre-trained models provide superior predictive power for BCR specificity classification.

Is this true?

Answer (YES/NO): NO